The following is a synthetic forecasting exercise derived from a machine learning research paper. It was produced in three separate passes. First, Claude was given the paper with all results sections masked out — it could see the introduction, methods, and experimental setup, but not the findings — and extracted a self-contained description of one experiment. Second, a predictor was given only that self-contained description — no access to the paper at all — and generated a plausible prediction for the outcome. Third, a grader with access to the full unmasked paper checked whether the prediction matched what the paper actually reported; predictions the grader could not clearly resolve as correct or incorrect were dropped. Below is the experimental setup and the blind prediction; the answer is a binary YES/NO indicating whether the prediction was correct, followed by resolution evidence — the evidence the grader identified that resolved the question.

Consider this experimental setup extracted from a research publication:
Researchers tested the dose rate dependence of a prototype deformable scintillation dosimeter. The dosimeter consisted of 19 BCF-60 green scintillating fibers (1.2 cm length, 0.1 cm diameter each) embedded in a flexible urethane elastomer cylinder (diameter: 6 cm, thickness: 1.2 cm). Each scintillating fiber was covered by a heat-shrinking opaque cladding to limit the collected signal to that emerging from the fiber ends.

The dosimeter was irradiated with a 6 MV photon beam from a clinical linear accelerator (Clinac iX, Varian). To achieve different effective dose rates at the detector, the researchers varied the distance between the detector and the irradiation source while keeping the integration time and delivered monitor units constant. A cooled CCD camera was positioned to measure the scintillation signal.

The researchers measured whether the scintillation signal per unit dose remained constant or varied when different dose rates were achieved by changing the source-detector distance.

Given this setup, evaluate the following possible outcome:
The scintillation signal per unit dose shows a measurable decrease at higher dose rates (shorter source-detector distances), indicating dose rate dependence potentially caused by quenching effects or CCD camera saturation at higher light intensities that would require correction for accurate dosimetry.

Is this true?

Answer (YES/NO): NO